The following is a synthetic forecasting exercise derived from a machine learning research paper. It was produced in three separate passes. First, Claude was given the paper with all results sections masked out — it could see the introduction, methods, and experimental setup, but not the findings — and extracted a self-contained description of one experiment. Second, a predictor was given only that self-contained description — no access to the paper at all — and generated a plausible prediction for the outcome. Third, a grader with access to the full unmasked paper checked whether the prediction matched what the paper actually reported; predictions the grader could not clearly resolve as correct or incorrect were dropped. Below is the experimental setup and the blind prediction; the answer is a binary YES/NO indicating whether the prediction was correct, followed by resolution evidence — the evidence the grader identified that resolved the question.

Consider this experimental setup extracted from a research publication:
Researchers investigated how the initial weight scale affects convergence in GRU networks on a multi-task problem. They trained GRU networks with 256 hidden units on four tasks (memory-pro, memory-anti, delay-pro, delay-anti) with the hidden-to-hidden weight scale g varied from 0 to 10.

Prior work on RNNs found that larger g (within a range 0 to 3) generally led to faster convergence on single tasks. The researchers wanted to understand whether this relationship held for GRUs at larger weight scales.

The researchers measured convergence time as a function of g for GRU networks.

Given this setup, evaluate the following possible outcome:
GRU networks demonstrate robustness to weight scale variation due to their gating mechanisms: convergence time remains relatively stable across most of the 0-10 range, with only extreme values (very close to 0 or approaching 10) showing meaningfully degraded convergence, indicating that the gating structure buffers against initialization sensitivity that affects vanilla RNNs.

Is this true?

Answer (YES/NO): NO